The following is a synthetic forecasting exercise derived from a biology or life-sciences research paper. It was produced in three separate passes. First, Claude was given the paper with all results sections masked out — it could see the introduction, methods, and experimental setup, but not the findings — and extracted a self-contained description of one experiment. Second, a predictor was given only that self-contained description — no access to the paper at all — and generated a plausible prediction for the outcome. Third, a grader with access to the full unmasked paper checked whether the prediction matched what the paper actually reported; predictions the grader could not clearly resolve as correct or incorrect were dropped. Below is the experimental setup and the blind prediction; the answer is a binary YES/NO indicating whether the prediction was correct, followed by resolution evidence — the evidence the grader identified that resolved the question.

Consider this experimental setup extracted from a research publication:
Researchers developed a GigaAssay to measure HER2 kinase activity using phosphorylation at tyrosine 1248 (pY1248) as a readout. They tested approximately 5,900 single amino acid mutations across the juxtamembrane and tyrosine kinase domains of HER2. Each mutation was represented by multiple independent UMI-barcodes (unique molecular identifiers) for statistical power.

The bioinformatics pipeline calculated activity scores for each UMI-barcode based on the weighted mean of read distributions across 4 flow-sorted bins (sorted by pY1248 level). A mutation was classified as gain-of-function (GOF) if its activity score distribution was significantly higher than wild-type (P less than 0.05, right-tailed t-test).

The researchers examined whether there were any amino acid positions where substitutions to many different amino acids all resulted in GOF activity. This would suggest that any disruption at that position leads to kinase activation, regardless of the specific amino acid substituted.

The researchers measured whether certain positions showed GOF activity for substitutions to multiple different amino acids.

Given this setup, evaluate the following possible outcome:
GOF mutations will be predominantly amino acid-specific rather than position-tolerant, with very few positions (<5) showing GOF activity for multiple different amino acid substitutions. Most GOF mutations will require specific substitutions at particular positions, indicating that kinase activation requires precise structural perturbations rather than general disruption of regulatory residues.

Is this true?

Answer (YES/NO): NO